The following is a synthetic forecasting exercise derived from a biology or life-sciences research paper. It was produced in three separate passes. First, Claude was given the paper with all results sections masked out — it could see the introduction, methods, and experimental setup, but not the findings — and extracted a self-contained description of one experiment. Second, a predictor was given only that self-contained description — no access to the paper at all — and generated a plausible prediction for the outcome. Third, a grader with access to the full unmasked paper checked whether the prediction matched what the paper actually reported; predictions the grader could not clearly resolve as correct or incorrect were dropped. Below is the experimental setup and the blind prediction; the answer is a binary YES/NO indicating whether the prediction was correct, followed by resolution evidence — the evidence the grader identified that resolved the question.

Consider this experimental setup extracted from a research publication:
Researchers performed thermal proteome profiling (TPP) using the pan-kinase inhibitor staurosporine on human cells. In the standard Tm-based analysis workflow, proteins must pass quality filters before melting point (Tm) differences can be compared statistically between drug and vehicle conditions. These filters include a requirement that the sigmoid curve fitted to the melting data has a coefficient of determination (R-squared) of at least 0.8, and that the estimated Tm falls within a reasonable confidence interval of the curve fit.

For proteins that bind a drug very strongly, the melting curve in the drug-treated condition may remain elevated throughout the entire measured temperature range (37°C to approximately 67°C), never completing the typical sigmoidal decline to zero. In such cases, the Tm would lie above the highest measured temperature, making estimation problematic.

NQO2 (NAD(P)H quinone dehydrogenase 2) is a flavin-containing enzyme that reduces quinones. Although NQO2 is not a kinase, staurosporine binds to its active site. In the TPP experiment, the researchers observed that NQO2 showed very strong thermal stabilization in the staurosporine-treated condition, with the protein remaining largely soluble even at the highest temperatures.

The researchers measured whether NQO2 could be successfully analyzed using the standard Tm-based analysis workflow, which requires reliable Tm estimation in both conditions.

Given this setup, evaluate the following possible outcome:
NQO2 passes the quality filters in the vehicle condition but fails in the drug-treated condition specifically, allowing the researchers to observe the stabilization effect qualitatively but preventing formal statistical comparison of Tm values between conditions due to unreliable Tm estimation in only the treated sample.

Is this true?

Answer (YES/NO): YES